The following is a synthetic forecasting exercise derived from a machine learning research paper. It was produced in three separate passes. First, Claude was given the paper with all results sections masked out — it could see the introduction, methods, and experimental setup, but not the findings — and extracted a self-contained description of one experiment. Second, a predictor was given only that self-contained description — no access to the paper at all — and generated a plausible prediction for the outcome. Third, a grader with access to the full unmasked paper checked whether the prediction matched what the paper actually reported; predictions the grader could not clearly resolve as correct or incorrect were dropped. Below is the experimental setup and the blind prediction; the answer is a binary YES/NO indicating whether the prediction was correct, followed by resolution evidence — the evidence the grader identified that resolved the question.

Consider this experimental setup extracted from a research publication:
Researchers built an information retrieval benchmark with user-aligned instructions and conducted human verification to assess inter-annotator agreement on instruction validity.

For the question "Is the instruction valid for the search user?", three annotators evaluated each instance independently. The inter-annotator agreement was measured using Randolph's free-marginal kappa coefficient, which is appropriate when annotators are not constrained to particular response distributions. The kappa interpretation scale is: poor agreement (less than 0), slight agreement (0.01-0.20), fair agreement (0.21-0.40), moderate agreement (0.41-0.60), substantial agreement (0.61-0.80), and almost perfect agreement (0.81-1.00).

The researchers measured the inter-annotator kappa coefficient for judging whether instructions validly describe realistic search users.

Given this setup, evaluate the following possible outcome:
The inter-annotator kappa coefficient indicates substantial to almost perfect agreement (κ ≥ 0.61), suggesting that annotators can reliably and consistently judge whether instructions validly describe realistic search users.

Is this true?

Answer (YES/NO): YES